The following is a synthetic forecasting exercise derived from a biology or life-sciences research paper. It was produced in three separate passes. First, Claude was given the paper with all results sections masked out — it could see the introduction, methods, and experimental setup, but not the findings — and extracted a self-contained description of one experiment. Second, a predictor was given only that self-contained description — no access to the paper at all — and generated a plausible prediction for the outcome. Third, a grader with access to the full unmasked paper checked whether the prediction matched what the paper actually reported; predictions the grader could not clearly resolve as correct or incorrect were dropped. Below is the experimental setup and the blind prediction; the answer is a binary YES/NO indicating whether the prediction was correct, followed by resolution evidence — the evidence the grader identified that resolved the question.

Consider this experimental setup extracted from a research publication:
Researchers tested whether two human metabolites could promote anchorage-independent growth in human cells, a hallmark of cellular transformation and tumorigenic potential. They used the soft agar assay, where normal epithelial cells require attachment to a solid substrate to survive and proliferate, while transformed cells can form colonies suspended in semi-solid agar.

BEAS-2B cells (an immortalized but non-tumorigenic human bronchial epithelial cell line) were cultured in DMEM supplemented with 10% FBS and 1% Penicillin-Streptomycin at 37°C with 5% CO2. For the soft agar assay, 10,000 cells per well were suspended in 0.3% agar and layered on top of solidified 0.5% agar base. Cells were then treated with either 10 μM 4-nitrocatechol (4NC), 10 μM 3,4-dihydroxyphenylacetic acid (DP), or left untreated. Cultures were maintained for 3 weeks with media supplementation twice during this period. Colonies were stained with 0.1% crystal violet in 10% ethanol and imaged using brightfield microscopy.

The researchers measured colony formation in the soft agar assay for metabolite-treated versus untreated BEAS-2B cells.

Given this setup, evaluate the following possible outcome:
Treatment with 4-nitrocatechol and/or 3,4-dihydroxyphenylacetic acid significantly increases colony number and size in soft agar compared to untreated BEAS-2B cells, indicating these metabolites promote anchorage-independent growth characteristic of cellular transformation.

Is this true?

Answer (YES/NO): YES